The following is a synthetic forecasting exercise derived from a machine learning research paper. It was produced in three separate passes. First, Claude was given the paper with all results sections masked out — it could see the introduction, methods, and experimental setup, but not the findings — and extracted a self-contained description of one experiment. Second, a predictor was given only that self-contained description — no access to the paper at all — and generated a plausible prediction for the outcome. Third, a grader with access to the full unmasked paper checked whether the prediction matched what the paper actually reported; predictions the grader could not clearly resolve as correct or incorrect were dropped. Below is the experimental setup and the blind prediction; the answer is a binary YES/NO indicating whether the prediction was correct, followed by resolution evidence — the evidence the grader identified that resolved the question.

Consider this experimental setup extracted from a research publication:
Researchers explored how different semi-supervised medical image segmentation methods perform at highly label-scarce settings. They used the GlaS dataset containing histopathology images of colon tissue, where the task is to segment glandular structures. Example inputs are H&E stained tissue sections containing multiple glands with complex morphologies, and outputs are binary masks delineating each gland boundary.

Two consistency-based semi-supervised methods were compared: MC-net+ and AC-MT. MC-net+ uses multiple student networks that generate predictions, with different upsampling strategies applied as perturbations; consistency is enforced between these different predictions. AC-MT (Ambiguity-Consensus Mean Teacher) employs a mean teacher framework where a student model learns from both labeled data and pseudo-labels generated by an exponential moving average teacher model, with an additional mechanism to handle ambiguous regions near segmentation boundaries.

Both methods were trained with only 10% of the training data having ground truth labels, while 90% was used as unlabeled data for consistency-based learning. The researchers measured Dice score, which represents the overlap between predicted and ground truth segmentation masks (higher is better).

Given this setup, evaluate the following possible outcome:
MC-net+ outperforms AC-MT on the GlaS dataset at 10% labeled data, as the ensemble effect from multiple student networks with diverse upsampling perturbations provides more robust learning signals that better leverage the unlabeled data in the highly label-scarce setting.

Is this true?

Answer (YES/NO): YES